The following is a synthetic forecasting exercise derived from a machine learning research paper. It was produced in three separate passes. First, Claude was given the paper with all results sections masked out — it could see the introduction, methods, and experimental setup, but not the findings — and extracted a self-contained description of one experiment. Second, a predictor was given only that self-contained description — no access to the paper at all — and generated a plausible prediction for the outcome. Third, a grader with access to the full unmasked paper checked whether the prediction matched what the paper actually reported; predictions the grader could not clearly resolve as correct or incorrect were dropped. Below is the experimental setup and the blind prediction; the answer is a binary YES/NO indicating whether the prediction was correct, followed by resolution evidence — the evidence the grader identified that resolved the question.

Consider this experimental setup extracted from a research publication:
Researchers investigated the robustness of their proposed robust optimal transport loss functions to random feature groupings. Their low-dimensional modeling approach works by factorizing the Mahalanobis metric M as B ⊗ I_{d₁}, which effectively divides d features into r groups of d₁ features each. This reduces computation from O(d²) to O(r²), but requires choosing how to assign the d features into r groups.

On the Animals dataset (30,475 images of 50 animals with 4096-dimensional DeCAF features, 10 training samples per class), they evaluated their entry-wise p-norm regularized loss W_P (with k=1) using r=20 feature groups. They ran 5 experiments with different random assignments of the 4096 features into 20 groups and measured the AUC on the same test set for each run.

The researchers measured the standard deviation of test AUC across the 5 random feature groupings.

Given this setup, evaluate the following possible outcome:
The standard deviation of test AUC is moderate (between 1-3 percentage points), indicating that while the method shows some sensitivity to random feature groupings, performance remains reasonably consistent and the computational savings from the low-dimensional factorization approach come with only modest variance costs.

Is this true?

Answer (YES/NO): NO